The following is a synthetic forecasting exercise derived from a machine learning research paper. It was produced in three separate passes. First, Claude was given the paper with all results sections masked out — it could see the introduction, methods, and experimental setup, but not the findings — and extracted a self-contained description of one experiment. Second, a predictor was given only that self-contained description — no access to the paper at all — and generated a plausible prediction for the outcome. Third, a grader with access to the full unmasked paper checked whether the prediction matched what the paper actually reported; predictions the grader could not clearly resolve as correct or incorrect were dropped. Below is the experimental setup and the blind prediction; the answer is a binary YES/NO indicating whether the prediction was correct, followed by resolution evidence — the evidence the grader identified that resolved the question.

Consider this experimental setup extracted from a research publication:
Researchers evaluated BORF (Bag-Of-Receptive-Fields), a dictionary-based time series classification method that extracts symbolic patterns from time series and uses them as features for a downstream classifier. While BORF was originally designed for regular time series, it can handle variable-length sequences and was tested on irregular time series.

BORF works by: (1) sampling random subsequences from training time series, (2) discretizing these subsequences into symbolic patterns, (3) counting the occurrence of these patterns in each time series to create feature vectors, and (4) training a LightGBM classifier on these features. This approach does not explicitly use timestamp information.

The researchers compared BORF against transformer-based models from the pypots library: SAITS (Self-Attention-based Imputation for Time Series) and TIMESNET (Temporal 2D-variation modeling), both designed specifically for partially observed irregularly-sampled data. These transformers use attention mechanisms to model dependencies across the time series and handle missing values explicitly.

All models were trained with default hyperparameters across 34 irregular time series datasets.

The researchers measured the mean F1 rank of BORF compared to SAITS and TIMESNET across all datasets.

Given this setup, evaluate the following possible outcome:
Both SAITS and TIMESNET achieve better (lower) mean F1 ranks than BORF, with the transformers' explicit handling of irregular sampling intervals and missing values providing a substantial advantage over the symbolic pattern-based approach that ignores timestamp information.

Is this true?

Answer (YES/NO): NO